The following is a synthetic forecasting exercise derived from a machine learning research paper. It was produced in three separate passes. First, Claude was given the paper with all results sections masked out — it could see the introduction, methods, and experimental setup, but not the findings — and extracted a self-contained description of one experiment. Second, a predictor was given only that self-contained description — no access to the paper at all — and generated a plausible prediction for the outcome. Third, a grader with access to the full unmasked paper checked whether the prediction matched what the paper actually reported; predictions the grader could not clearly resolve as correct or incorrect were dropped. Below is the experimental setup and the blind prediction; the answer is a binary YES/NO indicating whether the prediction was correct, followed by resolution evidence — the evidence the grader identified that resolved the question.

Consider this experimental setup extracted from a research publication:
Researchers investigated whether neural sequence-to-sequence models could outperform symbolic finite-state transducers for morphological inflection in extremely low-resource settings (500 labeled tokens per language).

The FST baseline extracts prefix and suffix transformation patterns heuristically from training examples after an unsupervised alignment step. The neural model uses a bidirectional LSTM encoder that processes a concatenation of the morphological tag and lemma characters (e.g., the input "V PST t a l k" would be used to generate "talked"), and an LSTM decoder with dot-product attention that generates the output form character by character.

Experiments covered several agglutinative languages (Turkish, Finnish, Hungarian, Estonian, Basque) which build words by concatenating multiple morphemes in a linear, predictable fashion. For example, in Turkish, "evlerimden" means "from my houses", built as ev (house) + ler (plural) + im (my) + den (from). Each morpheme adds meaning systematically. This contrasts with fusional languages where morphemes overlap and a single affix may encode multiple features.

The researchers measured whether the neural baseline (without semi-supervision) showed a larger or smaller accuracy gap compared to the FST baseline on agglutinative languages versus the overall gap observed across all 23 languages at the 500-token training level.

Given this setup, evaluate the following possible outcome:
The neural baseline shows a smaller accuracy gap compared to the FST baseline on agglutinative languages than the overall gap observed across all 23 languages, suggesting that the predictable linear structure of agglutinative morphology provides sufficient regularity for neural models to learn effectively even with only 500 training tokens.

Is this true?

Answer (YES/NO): NO